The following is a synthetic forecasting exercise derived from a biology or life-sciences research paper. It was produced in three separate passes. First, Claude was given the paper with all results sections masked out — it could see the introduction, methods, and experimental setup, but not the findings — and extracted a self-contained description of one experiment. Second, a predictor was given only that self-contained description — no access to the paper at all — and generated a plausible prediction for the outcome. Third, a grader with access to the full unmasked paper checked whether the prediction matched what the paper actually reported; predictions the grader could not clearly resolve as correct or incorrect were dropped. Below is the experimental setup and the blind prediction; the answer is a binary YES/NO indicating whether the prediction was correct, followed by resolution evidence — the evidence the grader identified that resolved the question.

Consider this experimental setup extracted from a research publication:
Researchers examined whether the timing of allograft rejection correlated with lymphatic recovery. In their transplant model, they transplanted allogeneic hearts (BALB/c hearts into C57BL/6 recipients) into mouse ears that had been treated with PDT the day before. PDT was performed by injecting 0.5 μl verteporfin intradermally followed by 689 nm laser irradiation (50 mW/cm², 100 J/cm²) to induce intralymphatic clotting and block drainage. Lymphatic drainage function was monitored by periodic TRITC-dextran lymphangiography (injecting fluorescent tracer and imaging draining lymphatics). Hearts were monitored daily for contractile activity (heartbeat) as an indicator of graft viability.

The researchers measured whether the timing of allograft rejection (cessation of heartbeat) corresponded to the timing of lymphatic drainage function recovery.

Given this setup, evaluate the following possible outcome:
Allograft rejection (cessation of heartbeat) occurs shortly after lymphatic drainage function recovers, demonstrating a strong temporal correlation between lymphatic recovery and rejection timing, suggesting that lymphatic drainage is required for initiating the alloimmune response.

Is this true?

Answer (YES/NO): YES